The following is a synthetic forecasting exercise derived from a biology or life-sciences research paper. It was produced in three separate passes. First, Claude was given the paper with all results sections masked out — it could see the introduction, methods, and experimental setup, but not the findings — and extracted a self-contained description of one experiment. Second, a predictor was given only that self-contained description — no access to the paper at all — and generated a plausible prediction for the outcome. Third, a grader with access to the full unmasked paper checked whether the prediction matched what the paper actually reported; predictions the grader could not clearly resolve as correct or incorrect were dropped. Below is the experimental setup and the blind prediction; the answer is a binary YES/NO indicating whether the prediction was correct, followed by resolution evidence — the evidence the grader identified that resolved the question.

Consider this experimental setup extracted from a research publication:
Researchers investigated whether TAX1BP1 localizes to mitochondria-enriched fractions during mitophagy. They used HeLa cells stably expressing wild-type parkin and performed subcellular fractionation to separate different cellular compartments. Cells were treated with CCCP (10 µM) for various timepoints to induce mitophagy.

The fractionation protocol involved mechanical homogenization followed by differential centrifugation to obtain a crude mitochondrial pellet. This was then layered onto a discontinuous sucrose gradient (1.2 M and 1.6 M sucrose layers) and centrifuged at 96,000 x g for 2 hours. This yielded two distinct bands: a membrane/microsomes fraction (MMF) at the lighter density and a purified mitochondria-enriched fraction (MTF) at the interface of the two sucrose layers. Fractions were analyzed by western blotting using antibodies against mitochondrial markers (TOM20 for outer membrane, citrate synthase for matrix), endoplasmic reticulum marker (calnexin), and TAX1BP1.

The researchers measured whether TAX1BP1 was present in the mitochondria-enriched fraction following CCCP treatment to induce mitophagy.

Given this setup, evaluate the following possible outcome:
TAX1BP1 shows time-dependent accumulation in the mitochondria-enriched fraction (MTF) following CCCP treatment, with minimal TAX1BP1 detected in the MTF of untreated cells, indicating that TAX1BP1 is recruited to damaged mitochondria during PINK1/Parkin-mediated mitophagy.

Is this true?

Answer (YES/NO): YES